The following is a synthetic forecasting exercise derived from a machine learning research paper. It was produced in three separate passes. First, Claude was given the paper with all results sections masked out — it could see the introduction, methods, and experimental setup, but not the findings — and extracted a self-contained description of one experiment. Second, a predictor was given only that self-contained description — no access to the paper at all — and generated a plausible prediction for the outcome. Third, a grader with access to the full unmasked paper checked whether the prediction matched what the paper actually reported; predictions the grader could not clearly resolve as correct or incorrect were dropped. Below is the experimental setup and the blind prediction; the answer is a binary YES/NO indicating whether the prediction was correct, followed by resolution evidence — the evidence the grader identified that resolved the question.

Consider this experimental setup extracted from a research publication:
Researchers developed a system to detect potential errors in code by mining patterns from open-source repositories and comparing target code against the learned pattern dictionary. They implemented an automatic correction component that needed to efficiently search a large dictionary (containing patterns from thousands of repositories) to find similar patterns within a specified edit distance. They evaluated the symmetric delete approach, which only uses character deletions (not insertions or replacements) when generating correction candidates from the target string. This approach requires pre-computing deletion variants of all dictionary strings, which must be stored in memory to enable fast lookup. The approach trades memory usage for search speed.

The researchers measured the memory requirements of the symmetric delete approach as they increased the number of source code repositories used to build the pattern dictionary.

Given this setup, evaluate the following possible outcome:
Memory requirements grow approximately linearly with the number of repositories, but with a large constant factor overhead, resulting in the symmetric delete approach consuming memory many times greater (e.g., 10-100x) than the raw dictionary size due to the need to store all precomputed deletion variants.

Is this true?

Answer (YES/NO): NO